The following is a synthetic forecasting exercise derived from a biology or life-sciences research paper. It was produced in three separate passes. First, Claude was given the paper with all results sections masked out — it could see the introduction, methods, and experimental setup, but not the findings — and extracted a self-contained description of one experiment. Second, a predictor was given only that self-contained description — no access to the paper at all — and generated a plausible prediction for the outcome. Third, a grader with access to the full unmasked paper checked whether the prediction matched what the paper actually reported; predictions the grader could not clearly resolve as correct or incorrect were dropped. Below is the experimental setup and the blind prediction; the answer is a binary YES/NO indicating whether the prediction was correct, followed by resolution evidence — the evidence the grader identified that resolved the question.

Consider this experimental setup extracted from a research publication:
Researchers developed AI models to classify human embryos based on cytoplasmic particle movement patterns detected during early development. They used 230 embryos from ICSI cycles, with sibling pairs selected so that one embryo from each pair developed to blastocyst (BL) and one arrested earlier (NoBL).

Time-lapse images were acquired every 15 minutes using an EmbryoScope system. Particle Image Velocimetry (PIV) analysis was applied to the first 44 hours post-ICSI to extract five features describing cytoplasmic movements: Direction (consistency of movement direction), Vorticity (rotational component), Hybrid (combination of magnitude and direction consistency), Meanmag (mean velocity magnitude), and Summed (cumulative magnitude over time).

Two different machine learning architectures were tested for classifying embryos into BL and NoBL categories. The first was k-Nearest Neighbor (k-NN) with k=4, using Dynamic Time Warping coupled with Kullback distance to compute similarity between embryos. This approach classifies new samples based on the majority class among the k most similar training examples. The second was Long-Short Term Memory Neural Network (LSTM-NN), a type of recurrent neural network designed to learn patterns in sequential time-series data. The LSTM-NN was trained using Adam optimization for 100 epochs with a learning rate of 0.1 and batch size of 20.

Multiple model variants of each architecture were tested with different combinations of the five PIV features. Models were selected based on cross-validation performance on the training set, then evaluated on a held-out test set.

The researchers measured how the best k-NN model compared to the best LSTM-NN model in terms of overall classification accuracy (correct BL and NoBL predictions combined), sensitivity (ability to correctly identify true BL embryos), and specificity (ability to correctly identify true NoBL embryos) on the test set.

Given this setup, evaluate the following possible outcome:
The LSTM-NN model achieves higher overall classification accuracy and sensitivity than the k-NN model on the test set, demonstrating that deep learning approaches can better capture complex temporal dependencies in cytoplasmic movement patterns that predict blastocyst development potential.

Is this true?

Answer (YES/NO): NO